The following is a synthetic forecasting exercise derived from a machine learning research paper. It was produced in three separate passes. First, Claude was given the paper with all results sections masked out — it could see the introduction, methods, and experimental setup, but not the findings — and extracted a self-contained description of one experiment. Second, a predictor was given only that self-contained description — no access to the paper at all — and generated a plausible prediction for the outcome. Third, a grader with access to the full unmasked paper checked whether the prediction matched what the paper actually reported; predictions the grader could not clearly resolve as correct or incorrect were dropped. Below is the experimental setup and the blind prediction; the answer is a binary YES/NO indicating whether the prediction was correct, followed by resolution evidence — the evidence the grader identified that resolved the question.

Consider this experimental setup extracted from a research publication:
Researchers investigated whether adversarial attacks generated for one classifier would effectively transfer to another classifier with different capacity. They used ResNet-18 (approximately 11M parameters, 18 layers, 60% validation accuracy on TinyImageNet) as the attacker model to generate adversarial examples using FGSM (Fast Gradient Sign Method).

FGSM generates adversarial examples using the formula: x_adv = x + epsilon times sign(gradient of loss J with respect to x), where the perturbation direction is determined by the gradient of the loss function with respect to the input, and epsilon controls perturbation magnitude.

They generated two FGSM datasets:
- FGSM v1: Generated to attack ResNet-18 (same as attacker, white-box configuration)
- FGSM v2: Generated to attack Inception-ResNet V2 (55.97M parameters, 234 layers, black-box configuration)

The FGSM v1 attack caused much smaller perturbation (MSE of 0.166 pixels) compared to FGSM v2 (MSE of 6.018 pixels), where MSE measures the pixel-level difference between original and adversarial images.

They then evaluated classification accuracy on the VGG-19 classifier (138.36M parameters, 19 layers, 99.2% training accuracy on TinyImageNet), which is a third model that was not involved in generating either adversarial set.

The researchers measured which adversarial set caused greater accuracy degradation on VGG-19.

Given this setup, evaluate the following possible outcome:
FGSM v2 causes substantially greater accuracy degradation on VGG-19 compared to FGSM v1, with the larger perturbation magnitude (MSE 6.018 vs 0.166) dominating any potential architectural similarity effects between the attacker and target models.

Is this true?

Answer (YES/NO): YES